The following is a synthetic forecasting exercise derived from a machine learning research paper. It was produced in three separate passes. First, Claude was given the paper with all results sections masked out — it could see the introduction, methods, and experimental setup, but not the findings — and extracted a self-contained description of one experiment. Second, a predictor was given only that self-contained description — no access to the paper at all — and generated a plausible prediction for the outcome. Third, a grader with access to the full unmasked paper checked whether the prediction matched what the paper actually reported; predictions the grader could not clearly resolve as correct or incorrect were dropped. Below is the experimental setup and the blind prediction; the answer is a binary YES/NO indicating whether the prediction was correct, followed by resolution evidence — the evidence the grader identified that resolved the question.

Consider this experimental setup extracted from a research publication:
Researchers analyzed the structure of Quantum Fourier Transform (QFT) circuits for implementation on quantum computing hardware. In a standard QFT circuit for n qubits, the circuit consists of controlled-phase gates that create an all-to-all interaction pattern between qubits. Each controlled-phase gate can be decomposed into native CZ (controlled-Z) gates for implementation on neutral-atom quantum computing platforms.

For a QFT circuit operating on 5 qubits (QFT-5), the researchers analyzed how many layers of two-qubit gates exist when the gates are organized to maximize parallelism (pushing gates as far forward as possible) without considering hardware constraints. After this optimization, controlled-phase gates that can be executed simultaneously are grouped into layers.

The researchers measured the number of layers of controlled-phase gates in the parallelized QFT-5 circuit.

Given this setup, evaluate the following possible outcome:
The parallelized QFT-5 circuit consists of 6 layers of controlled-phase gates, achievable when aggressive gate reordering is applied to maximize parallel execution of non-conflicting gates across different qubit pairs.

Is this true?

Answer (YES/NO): NO